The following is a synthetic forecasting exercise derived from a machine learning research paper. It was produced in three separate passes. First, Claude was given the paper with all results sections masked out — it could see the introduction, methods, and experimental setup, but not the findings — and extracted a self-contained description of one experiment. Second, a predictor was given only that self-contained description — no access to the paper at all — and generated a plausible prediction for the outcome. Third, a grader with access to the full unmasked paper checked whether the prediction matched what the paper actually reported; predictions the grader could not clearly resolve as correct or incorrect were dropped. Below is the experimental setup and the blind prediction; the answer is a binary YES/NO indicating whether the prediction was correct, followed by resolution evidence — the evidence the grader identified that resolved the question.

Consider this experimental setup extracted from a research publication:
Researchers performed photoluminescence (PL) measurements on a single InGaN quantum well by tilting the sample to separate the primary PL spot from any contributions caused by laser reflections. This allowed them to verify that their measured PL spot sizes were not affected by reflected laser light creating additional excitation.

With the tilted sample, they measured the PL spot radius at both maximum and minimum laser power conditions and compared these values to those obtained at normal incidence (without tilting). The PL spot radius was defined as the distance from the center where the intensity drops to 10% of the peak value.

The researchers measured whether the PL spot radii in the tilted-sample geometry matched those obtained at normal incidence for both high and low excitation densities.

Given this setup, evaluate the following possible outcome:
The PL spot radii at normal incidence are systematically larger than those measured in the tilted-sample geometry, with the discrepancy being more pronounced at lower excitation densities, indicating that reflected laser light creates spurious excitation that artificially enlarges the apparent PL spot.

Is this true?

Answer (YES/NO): NO